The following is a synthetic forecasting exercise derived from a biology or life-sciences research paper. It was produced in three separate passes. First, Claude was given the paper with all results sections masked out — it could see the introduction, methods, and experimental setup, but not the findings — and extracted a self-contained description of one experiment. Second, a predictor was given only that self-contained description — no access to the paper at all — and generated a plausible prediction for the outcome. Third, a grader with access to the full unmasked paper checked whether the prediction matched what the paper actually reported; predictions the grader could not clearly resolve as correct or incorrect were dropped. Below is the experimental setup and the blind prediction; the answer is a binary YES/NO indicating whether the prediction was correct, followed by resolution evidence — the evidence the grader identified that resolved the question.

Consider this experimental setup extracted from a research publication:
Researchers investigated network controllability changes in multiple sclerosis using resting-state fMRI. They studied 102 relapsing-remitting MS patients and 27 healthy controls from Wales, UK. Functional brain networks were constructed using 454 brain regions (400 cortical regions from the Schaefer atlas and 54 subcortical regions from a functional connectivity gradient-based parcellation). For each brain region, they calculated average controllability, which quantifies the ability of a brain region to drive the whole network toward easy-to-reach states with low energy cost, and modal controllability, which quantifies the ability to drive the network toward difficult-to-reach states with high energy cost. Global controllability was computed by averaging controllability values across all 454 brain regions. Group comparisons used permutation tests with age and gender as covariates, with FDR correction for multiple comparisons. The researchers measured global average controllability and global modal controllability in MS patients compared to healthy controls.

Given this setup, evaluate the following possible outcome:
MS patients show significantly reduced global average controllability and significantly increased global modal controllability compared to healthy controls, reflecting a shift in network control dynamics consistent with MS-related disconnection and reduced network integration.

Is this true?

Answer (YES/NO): NO